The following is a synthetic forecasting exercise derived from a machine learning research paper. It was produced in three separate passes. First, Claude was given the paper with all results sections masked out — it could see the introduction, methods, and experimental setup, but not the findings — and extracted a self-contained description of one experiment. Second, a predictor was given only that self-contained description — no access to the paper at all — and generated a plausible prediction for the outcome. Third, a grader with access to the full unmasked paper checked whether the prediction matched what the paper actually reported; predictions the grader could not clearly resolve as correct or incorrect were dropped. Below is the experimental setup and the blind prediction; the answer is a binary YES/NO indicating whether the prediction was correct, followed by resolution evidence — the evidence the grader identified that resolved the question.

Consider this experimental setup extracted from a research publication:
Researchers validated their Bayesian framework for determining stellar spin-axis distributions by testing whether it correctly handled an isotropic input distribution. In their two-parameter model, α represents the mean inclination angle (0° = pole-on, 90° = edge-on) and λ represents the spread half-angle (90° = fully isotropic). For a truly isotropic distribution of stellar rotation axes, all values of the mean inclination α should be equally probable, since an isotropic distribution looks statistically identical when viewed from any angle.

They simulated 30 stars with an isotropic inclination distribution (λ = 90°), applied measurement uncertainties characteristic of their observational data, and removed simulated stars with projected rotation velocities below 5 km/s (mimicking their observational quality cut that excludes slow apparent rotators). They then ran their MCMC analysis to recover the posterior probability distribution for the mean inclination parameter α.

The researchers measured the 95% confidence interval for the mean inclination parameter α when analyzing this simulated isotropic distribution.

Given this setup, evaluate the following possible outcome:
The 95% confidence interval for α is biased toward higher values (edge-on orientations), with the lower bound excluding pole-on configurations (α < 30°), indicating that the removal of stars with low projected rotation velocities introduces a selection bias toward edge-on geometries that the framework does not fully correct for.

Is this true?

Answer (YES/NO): NO